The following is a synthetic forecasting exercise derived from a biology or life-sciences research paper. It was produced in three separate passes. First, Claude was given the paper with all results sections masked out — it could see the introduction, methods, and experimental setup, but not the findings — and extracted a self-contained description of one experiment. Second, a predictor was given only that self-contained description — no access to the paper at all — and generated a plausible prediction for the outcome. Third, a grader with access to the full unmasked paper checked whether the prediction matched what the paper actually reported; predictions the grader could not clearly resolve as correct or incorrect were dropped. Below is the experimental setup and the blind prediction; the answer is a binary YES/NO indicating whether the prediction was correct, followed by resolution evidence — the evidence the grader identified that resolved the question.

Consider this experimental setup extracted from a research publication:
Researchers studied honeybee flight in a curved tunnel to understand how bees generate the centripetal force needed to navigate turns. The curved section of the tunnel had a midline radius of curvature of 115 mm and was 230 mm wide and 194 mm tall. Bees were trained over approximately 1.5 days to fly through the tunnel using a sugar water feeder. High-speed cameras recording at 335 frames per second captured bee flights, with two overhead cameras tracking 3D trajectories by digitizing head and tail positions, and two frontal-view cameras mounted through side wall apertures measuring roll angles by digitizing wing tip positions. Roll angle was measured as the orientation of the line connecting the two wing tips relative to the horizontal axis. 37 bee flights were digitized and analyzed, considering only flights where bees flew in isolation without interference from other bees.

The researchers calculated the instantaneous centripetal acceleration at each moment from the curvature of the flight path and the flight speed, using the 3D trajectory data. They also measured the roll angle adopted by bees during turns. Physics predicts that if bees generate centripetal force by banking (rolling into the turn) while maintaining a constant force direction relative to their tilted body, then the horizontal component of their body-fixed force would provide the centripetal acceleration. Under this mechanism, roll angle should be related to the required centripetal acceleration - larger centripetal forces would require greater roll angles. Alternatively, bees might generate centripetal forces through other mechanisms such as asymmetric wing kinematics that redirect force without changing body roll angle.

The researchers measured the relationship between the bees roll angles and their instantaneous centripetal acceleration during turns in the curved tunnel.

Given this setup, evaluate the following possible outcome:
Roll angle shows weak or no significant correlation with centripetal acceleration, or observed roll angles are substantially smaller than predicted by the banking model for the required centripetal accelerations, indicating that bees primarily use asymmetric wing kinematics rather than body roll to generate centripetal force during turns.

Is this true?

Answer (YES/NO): NO